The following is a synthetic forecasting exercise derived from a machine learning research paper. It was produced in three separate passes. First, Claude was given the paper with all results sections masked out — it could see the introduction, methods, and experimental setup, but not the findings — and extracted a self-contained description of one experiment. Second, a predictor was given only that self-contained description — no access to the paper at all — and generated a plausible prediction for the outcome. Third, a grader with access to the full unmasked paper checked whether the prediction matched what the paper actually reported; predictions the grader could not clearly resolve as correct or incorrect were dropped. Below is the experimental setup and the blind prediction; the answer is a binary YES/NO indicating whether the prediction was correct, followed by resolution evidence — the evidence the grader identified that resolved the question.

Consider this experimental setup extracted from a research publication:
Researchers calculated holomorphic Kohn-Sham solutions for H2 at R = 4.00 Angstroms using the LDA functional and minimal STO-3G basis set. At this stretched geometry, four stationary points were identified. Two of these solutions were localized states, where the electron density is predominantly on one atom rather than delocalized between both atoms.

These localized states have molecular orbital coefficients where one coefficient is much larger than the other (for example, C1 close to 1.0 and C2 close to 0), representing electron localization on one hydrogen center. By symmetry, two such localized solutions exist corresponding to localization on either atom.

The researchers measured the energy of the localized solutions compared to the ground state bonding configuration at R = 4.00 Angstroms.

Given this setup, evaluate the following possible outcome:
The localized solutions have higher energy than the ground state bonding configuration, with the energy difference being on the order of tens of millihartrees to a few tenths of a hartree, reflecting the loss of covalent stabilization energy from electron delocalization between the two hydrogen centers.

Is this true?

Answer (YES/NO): NO